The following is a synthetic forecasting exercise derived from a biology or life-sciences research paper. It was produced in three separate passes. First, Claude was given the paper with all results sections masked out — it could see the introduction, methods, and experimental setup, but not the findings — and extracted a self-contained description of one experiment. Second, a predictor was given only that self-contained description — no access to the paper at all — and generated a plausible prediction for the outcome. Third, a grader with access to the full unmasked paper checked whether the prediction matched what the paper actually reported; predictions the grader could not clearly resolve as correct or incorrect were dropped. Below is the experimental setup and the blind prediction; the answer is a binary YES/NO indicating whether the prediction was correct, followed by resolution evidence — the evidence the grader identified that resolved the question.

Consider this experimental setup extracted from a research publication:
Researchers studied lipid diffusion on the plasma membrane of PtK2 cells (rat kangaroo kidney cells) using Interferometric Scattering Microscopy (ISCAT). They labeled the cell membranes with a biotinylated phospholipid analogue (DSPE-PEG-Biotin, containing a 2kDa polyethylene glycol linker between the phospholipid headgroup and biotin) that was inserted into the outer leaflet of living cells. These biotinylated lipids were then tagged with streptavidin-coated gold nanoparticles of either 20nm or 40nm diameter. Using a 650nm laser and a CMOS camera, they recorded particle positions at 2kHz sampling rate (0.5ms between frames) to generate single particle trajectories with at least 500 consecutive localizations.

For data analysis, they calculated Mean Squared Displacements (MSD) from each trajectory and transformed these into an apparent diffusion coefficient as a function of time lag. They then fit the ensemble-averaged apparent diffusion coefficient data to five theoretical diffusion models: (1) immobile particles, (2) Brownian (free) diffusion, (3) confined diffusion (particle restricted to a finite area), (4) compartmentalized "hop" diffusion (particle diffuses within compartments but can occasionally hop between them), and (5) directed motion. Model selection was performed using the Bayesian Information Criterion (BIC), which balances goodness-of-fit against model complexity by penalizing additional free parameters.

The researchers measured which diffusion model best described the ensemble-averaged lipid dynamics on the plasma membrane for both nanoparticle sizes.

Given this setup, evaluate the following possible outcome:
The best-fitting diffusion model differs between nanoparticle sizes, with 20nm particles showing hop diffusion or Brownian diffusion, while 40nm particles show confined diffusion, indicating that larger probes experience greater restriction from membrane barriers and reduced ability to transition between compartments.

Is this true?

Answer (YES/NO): NO